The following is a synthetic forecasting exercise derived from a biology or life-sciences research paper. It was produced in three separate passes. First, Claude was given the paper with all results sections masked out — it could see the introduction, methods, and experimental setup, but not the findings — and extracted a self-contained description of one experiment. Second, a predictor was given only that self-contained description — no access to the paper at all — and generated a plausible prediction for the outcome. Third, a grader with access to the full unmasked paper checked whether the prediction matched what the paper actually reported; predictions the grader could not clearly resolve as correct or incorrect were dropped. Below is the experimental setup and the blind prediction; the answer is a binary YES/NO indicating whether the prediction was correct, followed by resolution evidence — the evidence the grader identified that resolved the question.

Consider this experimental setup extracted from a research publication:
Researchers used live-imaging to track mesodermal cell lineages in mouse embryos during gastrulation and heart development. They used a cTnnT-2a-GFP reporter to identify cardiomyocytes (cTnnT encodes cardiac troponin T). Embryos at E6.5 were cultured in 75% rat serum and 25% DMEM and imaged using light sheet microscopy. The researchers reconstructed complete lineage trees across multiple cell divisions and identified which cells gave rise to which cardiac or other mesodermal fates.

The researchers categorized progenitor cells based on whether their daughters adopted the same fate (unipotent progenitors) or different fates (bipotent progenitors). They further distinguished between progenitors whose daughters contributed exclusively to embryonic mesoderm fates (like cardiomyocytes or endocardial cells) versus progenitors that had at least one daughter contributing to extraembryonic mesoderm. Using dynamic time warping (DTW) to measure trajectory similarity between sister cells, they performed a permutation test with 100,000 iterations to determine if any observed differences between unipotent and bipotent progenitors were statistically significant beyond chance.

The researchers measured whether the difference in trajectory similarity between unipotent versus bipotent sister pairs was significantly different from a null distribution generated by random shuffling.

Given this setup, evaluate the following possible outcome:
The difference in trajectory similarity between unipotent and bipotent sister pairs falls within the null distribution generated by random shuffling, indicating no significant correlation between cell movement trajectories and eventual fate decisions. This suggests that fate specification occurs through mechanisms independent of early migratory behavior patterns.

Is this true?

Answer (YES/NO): NO